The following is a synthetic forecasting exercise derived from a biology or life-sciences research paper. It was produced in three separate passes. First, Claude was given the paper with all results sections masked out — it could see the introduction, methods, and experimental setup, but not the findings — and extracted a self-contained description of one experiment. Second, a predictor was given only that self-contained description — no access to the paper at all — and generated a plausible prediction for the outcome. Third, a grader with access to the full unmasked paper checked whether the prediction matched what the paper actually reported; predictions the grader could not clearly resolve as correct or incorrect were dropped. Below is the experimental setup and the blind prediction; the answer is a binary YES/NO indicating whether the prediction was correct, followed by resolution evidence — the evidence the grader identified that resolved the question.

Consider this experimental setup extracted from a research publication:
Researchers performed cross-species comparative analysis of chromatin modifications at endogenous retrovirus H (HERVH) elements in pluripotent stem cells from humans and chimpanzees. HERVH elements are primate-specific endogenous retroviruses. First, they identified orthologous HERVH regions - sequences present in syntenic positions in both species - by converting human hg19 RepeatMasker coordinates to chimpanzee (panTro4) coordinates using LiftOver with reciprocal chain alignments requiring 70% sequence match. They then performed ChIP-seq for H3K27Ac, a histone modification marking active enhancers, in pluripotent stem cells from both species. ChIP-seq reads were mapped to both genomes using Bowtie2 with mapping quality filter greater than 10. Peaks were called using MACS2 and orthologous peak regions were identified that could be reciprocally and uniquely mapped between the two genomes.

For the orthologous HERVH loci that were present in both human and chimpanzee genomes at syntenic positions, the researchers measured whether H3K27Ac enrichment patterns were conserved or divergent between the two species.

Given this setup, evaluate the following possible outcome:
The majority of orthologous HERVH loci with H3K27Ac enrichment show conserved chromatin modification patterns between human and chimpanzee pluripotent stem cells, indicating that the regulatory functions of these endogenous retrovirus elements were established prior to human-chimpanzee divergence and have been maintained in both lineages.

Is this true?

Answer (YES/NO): NO